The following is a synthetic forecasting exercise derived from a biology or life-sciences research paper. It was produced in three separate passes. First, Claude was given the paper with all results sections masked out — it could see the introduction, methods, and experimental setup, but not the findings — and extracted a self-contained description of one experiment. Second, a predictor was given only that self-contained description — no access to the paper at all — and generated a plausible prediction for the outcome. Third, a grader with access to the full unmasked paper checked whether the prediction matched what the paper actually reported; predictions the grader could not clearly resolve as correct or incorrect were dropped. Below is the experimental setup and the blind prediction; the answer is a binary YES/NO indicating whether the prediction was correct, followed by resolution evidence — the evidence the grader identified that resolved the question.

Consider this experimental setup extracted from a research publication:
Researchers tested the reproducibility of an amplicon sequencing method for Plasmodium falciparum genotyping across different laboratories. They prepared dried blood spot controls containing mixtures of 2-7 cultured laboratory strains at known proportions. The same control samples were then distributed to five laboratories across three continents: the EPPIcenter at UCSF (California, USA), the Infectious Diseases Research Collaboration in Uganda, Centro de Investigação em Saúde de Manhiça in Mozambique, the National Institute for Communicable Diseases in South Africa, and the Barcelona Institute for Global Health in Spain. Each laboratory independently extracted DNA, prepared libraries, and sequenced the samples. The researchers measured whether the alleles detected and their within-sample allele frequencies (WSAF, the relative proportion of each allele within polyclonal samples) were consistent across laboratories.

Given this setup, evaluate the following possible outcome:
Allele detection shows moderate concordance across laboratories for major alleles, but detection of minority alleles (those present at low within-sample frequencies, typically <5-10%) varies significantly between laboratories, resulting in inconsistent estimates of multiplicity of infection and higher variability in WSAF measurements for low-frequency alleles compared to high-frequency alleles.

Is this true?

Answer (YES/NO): NO